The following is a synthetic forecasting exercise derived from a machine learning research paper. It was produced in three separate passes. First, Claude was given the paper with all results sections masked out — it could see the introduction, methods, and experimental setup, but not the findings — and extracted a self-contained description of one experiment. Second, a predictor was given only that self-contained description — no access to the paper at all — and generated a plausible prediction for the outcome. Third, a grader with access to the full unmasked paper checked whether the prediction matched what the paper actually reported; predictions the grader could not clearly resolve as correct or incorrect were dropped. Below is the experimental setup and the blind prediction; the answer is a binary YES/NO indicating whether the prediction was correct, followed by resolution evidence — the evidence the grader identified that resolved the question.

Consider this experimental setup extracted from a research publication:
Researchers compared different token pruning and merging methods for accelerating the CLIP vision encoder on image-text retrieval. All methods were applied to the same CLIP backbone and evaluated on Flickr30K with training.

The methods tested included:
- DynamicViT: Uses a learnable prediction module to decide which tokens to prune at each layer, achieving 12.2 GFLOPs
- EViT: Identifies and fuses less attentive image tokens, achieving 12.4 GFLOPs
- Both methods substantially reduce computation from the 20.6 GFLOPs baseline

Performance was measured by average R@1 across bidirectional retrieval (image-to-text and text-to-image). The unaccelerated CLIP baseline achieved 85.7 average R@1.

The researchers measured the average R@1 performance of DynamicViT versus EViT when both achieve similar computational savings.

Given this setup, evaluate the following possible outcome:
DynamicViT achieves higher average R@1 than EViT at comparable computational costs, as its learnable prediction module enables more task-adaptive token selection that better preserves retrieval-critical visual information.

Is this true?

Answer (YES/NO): NO